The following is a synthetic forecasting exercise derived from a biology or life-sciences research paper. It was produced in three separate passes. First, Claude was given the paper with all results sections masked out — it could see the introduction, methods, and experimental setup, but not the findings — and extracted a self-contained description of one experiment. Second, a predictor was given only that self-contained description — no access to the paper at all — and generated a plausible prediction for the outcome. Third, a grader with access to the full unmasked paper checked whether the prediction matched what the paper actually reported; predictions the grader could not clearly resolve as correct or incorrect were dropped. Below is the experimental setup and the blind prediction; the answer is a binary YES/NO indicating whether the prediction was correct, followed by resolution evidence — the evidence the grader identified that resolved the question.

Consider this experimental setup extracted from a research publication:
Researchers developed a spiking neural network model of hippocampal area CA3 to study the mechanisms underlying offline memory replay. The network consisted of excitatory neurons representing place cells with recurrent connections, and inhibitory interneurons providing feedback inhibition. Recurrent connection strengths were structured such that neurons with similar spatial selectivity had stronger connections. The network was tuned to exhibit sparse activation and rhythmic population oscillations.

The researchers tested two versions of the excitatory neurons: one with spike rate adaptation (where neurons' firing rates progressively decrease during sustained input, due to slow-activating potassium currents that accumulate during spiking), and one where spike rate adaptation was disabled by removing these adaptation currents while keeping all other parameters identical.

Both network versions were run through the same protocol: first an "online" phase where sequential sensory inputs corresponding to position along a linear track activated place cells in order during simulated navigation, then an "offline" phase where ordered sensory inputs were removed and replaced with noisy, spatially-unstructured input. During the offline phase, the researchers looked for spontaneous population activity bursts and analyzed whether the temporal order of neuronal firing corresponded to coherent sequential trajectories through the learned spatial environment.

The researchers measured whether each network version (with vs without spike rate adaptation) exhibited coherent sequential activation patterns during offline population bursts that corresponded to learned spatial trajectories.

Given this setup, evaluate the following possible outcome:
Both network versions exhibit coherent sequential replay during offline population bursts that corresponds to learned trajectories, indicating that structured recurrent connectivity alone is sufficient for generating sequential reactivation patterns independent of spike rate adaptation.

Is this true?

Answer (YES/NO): NO